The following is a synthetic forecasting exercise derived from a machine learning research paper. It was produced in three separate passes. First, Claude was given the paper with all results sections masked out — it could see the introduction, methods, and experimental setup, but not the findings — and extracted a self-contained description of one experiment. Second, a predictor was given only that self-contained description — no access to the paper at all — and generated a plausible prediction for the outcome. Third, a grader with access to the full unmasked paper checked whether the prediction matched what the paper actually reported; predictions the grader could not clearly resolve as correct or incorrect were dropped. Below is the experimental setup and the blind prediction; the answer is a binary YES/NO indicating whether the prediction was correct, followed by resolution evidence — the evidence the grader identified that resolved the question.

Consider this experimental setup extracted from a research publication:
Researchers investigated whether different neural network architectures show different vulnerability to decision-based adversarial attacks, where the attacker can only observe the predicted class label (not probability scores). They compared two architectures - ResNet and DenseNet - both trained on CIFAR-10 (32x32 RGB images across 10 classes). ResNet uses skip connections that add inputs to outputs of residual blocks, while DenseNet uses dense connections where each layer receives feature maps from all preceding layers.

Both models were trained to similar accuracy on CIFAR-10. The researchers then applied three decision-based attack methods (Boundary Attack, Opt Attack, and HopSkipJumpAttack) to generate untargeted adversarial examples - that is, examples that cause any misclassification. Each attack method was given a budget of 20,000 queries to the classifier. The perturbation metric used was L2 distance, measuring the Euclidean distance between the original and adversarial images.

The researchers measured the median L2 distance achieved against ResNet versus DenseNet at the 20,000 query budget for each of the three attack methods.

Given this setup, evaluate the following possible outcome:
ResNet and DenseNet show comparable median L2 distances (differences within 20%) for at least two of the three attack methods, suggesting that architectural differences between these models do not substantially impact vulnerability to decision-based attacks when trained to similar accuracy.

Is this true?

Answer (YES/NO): YES